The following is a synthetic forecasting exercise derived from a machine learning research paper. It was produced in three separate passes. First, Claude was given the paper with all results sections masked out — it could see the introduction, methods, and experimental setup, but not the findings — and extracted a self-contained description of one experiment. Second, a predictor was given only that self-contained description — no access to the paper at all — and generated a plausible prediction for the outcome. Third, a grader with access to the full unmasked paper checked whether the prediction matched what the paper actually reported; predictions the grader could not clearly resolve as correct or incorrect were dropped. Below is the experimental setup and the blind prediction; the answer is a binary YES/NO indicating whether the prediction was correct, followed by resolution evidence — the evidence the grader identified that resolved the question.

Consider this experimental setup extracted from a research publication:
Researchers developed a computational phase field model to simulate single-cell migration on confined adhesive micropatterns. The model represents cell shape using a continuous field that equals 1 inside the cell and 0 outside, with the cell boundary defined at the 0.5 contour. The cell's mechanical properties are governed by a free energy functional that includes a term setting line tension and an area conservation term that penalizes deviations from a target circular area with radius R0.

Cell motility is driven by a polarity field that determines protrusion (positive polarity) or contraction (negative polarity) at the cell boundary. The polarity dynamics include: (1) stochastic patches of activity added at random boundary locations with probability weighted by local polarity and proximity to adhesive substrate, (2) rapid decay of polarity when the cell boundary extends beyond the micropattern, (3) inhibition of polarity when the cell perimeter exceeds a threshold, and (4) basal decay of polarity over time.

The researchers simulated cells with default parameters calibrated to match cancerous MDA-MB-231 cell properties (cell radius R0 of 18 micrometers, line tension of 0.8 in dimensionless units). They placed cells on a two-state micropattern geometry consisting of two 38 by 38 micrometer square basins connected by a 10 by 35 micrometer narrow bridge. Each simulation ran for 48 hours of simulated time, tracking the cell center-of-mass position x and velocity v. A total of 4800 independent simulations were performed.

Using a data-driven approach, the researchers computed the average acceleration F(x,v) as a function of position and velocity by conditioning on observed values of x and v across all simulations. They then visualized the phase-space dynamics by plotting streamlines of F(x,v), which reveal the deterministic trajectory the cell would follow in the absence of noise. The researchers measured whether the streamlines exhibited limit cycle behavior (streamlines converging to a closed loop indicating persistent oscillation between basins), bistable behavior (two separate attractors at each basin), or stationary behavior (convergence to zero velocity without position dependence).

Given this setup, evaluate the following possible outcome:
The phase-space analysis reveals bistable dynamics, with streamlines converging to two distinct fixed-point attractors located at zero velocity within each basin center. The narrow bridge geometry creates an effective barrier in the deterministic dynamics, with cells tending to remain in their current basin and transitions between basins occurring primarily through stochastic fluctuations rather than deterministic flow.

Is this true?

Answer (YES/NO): NO